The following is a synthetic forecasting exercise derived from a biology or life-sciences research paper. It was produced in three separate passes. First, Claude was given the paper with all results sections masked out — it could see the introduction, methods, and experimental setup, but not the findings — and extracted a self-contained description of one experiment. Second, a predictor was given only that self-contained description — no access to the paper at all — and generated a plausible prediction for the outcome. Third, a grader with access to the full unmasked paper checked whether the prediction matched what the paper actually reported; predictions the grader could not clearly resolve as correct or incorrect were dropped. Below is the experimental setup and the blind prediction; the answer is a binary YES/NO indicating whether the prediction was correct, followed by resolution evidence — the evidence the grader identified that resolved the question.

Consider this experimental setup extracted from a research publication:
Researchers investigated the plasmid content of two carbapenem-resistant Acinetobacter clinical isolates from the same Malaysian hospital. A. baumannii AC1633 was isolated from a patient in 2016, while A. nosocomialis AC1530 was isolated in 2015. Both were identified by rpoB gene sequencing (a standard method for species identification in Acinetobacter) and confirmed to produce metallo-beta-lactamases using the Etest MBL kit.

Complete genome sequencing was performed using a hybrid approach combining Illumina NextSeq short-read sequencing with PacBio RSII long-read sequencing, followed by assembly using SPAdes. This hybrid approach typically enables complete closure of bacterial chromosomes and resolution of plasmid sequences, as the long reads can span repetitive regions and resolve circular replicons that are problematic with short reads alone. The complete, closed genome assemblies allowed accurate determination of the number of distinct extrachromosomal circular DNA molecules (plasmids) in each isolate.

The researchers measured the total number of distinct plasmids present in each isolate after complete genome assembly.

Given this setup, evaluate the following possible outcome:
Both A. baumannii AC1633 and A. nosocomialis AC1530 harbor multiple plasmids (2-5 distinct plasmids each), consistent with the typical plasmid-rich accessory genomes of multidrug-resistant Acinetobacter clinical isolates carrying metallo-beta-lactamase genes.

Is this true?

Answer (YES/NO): NO